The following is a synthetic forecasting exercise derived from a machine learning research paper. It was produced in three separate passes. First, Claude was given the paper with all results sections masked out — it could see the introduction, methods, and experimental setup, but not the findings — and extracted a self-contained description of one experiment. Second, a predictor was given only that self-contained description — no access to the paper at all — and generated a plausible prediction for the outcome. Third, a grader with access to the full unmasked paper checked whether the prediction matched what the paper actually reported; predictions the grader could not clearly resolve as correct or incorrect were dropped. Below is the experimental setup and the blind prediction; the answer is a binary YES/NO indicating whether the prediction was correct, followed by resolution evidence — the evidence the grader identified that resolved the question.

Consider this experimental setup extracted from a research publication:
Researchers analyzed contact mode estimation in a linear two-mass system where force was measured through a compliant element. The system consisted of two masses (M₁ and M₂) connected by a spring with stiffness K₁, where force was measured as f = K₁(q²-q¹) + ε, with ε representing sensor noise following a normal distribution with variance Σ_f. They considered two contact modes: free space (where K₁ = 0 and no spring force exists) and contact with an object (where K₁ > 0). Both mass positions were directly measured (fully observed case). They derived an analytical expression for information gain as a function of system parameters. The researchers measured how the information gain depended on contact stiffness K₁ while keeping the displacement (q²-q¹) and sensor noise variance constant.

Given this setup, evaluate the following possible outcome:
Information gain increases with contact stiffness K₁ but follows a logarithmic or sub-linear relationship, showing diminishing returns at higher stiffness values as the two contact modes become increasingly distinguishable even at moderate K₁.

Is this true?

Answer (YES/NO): NO